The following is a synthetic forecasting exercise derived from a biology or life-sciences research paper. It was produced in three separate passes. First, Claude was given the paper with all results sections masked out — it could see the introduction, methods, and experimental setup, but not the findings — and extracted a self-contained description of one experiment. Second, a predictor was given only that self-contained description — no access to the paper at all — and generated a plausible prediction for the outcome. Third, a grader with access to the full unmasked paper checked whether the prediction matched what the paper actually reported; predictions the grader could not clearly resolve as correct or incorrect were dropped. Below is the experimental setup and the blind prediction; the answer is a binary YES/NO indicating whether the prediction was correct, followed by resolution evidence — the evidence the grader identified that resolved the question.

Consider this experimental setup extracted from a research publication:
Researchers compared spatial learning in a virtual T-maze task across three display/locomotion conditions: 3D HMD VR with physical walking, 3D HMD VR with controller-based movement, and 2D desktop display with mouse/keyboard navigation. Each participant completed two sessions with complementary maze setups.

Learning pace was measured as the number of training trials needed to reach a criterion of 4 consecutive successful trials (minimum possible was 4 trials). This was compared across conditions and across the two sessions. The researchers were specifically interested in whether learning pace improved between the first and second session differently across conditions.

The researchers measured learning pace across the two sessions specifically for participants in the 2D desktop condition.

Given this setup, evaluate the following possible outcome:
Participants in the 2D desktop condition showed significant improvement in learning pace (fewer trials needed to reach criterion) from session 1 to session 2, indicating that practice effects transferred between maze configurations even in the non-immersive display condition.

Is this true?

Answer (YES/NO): YES